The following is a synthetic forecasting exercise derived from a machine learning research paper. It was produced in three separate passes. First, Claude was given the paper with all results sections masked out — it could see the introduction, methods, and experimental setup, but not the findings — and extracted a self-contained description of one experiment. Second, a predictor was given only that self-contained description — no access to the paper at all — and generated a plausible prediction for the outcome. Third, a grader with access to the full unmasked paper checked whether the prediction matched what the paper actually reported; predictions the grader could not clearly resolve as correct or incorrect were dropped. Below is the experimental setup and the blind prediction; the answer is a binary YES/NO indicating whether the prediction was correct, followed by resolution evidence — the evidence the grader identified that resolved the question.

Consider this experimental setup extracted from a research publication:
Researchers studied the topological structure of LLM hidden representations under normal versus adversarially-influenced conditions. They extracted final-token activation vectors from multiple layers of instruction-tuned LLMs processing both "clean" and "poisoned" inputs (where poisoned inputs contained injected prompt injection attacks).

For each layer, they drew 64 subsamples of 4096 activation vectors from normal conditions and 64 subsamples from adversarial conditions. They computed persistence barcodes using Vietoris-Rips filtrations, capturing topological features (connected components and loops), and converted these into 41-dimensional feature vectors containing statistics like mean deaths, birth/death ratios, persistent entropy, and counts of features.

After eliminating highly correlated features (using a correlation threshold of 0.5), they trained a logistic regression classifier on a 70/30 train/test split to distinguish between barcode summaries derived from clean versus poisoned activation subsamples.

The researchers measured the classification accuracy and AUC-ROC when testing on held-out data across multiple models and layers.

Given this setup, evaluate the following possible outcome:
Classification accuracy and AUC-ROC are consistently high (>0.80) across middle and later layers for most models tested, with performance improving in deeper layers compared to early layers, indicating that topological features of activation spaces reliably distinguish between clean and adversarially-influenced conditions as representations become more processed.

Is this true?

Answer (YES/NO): NO